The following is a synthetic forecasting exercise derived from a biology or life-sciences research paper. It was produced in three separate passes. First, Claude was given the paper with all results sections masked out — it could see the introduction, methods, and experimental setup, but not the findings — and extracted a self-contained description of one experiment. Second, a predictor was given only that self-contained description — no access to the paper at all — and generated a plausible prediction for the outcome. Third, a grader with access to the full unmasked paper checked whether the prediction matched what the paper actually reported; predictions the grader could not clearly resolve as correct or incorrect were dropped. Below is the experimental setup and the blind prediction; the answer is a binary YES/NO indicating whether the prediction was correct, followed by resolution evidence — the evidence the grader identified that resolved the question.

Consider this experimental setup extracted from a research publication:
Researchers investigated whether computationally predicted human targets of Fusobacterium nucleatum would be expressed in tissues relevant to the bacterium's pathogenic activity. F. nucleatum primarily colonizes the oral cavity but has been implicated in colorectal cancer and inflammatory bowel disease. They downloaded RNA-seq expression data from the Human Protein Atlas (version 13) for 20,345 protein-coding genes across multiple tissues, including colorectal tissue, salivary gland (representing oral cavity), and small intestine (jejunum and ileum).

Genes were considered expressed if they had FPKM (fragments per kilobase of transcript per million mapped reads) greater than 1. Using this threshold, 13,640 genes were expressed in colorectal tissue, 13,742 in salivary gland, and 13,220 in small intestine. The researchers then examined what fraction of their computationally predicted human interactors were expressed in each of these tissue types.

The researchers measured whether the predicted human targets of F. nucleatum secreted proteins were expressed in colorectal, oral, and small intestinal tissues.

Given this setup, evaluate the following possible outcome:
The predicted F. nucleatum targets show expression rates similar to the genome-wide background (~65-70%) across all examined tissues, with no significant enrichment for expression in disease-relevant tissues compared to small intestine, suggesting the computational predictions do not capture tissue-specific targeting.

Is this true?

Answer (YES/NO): NO